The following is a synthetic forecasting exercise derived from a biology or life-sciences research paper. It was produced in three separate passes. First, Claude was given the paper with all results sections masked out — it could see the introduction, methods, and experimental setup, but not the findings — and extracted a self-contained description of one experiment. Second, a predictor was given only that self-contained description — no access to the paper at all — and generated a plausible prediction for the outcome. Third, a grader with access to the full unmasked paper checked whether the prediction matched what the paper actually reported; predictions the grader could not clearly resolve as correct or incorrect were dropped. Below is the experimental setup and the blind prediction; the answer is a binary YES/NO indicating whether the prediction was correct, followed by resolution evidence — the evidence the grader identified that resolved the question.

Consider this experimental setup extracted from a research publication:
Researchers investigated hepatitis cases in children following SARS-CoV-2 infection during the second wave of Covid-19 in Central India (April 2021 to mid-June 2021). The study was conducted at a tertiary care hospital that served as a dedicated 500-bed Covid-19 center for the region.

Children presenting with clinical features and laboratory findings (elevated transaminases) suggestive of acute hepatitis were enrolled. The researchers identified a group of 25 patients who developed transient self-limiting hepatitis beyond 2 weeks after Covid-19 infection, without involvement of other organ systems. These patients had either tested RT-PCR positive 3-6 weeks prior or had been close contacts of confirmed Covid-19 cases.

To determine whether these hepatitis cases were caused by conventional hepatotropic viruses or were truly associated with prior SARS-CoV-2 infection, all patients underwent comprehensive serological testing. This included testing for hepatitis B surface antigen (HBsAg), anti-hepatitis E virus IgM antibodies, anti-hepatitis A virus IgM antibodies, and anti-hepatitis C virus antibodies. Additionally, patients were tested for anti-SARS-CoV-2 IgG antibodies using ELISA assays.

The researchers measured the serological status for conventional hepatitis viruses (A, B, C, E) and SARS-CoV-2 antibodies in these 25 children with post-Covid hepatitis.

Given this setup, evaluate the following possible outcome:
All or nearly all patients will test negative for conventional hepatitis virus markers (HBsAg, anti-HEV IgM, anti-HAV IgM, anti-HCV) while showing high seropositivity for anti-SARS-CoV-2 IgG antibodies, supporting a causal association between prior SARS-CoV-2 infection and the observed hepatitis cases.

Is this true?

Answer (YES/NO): YES